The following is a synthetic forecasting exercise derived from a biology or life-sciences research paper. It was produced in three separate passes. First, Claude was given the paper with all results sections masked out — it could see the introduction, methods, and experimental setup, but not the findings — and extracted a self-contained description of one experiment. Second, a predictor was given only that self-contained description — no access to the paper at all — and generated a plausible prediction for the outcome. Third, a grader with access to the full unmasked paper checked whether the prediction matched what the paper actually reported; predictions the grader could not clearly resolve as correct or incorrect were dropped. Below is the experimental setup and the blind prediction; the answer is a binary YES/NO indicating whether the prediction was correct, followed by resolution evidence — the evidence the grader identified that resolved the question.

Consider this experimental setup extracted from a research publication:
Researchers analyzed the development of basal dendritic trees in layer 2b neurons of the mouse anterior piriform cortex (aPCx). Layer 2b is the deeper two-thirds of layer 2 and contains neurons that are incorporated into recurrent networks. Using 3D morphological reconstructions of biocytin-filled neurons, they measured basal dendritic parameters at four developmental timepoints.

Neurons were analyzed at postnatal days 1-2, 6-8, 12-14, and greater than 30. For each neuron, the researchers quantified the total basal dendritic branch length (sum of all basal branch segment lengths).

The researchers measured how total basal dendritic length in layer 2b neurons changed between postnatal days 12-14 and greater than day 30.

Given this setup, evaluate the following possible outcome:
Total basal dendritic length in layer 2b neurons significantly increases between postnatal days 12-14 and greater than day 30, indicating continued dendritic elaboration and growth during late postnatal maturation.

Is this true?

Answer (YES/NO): NO